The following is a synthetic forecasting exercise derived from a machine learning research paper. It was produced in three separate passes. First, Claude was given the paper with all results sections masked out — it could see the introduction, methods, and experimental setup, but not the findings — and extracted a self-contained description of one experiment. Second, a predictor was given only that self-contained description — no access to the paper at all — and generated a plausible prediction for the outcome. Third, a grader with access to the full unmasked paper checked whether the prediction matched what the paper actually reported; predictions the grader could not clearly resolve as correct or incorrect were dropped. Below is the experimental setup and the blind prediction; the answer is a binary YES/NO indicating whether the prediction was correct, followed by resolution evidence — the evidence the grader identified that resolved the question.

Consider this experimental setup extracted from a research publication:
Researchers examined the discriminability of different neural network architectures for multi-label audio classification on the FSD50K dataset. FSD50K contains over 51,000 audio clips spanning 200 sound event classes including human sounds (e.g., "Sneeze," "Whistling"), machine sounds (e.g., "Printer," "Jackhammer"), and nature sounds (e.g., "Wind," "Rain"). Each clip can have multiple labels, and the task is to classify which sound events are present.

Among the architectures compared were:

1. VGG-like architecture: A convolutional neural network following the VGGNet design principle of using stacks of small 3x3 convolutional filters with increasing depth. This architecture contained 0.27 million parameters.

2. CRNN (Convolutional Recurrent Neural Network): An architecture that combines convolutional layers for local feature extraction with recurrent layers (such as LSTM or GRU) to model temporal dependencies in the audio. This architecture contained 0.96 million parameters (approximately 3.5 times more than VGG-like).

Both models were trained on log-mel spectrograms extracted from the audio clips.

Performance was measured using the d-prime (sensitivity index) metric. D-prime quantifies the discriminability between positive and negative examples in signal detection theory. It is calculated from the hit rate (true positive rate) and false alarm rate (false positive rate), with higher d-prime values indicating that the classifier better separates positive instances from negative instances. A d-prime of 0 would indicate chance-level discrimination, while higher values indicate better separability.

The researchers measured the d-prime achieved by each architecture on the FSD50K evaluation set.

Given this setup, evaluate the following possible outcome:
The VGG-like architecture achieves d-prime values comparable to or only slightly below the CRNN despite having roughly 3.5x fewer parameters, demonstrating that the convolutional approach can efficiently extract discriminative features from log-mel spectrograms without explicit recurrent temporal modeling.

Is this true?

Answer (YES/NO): NO